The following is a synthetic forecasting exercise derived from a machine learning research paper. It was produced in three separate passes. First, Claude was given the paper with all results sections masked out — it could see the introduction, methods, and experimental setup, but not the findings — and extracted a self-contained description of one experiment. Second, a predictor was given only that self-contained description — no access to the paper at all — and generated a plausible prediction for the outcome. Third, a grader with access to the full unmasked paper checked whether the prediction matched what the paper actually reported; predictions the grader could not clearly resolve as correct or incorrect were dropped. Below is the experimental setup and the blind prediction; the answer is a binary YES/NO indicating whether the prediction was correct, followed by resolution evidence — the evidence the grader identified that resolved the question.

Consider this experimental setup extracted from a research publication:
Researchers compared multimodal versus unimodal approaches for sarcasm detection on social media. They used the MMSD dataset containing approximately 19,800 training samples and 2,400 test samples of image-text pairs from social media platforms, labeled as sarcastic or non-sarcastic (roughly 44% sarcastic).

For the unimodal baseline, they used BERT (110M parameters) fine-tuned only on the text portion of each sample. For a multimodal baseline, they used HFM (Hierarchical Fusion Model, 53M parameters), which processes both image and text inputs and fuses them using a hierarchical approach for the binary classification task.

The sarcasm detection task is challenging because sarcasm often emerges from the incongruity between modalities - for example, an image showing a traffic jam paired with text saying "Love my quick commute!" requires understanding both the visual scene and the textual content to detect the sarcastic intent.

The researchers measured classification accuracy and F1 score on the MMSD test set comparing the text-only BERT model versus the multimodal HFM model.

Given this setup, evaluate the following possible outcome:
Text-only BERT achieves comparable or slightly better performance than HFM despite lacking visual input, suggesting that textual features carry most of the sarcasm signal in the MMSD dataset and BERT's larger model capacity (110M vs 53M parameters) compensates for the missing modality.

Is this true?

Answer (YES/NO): YES